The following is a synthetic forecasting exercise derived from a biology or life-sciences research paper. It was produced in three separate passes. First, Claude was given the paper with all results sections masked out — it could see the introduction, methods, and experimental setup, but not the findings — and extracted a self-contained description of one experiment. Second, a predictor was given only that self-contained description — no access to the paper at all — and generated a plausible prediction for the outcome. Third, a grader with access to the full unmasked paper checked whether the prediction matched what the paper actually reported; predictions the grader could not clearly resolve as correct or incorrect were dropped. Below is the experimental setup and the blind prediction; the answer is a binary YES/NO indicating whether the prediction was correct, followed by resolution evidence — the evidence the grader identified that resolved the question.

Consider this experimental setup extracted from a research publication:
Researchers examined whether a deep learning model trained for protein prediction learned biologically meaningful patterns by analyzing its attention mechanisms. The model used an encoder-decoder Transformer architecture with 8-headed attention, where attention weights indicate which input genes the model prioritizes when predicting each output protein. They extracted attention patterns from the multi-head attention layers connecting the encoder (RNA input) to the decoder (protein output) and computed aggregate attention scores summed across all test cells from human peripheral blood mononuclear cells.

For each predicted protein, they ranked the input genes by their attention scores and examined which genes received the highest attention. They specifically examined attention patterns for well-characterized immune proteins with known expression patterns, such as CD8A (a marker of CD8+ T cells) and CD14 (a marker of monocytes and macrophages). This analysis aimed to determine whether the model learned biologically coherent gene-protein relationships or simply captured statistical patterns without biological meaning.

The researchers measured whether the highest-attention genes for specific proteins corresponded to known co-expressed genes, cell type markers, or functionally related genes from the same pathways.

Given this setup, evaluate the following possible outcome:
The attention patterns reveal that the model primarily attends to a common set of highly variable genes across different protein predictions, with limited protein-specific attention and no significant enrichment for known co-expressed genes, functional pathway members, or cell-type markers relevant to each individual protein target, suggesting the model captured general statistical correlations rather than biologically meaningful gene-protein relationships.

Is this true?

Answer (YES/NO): NO